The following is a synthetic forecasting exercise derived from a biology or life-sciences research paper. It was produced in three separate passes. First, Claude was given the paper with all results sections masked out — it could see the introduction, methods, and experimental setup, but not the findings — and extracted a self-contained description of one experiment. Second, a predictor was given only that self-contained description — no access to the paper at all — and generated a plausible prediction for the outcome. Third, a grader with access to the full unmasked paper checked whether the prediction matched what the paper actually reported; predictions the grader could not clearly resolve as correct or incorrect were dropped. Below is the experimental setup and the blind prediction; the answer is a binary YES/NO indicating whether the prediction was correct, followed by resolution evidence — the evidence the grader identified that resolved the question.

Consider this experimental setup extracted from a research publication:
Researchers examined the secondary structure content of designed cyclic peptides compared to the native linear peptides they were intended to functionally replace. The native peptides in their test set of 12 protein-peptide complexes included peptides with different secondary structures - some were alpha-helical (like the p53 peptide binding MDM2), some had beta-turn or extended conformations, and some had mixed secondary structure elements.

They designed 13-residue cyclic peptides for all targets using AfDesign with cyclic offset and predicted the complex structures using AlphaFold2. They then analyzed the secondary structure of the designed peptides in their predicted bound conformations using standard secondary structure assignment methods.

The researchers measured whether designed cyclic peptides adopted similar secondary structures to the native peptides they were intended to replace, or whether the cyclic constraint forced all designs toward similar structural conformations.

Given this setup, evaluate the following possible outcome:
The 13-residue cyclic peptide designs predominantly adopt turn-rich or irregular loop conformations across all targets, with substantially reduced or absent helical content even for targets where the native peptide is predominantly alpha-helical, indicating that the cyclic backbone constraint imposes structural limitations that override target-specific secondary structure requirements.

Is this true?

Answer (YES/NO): NO